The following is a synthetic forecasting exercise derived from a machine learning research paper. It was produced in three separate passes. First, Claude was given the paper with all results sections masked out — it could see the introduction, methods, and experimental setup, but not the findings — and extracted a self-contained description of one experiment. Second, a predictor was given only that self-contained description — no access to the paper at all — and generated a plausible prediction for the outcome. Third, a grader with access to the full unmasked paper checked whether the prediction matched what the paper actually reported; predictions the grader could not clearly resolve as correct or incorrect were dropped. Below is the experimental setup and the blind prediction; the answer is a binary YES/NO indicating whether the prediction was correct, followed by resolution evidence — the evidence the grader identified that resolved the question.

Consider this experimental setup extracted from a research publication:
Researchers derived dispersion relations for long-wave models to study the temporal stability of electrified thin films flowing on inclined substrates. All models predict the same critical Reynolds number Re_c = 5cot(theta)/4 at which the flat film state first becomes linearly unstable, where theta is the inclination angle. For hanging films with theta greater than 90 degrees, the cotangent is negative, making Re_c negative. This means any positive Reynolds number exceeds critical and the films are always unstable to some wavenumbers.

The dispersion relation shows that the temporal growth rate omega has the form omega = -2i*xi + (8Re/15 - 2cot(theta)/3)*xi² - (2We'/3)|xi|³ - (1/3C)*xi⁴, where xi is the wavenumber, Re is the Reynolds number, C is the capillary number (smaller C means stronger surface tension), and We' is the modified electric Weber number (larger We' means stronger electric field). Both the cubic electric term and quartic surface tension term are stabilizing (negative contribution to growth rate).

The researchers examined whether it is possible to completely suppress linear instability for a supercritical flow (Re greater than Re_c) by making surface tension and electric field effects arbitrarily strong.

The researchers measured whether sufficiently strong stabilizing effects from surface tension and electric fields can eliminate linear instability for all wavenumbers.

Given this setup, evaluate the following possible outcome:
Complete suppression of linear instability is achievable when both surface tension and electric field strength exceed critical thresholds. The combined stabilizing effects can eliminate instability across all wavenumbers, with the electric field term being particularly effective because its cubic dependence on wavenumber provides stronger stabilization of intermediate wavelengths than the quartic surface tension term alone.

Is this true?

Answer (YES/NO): NO